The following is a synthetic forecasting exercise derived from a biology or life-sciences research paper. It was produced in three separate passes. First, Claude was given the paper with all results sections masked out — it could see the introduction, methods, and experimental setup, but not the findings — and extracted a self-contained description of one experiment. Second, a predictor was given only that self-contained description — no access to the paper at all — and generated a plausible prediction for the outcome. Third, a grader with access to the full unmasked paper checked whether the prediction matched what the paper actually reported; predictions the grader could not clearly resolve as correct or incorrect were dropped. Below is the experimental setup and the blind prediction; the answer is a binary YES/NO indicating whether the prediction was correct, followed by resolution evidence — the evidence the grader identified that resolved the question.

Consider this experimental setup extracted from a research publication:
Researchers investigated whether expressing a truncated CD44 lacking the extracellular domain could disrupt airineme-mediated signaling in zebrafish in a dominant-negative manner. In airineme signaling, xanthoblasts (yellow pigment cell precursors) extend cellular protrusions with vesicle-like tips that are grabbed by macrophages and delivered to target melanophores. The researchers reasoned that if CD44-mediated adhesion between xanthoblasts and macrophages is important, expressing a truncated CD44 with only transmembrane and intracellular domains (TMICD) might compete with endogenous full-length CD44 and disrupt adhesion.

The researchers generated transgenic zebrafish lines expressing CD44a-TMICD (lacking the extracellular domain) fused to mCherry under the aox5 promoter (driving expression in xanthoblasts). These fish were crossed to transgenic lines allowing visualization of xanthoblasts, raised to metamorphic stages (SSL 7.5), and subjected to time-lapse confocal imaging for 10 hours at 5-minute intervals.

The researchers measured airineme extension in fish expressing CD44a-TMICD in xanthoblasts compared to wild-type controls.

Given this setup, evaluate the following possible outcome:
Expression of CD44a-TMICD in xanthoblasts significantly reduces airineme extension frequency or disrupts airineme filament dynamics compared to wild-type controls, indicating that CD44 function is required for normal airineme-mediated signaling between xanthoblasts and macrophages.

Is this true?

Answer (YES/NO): YES